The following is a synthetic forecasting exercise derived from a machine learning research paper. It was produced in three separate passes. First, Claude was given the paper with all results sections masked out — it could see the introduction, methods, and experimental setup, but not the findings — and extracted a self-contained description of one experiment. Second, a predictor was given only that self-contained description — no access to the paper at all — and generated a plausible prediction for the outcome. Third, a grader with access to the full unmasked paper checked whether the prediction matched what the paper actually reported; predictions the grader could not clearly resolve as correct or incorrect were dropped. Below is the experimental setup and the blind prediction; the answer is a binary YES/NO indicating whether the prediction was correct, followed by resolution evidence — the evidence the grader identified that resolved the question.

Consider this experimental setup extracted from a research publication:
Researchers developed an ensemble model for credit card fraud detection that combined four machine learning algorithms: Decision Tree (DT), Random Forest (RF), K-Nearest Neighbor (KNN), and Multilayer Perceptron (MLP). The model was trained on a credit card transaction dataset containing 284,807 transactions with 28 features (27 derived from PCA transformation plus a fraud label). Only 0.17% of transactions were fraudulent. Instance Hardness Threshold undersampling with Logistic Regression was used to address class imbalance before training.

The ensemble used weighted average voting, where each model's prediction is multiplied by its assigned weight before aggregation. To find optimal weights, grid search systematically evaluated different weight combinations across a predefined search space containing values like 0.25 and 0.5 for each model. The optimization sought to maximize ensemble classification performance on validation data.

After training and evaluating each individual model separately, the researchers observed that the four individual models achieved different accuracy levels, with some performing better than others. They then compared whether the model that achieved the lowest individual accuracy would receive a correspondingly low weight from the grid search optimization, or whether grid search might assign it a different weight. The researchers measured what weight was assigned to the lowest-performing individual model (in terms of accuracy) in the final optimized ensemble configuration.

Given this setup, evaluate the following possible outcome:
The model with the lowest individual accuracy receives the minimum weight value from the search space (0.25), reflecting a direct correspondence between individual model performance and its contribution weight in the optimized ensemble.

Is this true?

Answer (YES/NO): NO